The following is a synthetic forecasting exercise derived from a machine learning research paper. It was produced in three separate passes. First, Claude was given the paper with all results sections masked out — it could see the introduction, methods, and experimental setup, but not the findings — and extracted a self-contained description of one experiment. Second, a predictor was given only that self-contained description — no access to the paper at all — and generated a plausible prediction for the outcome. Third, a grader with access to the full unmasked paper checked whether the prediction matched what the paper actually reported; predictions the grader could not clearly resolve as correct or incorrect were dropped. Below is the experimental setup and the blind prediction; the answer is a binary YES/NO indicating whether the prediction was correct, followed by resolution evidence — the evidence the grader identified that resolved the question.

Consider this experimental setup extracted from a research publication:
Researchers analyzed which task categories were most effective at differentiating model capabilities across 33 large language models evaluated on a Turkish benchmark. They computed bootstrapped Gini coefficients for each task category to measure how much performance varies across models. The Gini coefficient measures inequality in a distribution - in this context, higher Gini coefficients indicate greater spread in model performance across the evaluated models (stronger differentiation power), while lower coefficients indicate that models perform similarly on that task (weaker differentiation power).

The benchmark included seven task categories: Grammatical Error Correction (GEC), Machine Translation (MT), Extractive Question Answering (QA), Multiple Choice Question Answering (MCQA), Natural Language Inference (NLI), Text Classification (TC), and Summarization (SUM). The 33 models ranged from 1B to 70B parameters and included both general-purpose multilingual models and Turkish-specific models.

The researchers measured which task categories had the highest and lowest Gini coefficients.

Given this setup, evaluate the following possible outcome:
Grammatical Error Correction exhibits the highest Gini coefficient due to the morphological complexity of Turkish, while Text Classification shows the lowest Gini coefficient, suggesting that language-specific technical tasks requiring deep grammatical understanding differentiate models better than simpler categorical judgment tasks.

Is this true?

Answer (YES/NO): NO